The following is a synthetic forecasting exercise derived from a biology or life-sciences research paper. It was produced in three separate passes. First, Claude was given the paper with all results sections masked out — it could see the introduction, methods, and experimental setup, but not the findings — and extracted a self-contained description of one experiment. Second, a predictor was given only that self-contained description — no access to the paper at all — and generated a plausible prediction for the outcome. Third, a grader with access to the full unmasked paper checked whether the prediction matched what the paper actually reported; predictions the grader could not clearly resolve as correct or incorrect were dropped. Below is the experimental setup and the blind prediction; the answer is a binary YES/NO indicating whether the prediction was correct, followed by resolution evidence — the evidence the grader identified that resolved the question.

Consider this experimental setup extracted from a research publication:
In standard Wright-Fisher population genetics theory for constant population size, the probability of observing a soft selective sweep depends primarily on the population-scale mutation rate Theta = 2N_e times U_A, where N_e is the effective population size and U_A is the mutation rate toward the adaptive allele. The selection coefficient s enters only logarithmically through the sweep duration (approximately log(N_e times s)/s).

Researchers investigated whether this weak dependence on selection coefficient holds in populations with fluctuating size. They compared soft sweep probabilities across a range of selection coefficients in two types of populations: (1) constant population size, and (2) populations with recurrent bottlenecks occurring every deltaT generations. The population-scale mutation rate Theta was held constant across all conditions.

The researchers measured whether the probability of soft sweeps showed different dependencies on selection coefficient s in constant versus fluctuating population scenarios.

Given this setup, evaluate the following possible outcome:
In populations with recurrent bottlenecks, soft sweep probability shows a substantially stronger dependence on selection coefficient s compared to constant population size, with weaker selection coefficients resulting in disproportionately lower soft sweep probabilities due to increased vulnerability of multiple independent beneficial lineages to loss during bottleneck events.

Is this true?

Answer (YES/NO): YES